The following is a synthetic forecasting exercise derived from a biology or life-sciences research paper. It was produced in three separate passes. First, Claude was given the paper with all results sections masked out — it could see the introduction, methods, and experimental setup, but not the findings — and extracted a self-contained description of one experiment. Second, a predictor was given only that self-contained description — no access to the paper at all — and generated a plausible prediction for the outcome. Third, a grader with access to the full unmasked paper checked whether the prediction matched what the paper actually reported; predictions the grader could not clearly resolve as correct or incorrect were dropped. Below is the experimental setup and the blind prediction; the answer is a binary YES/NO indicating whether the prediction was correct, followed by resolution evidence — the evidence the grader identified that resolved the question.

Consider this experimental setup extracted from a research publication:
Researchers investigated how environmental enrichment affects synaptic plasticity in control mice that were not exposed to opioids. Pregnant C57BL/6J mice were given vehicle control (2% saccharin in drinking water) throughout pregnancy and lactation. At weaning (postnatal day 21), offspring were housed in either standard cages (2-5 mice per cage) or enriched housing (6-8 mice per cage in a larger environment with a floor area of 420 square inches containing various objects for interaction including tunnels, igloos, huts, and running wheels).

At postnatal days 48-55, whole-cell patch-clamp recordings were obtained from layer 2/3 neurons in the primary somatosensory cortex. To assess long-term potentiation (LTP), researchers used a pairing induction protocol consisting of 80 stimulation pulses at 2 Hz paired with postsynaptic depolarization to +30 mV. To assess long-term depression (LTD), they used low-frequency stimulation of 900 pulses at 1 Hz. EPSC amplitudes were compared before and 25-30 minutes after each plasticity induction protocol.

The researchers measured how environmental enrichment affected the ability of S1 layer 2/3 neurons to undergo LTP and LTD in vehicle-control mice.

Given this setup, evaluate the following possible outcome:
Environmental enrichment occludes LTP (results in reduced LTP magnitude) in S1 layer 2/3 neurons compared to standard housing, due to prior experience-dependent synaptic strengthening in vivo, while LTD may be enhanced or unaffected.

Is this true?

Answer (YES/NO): NO